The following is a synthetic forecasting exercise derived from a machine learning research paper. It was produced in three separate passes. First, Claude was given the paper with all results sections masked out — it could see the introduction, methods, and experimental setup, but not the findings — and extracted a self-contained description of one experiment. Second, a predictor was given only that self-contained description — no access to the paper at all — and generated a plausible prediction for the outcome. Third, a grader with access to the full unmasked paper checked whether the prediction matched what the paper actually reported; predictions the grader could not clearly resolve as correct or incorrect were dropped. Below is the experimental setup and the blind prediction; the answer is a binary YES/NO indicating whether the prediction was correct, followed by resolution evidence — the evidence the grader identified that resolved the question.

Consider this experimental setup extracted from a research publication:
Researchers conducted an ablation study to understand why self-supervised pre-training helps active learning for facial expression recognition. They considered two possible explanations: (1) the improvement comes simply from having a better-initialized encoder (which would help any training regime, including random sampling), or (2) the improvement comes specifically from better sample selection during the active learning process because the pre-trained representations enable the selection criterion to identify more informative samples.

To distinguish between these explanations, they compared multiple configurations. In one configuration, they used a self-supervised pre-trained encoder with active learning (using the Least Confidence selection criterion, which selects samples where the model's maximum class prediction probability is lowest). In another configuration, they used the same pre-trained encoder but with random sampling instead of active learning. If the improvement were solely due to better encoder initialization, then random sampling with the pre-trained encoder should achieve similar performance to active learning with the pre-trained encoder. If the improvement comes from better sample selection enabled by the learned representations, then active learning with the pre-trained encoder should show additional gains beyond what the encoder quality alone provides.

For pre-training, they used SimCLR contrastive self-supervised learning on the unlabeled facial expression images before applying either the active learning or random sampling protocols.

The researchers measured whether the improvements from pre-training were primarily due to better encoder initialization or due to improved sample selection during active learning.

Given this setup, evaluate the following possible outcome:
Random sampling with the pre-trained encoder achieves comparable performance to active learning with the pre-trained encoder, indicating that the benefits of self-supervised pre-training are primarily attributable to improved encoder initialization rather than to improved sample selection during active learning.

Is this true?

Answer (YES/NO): NO